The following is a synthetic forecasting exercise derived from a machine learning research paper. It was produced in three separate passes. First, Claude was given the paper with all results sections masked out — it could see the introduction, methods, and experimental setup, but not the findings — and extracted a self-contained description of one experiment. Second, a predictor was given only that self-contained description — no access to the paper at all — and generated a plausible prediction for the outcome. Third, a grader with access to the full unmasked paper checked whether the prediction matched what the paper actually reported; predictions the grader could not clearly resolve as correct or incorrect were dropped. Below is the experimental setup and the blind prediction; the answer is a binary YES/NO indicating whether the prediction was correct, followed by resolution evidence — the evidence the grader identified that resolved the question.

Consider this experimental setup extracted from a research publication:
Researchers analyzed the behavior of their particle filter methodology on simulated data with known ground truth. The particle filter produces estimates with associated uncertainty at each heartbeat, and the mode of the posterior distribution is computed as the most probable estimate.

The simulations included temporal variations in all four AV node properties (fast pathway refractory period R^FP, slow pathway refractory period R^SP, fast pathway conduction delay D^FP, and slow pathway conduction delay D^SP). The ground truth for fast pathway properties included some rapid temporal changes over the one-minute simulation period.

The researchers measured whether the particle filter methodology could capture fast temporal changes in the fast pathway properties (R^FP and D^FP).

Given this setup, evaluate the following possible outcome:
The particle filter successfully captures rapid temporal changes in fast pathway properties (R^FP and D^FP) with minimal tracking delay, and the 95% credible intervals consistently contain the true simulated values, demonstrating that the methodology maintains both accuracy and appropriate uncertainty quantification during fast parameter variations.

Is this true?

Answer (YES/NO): NO